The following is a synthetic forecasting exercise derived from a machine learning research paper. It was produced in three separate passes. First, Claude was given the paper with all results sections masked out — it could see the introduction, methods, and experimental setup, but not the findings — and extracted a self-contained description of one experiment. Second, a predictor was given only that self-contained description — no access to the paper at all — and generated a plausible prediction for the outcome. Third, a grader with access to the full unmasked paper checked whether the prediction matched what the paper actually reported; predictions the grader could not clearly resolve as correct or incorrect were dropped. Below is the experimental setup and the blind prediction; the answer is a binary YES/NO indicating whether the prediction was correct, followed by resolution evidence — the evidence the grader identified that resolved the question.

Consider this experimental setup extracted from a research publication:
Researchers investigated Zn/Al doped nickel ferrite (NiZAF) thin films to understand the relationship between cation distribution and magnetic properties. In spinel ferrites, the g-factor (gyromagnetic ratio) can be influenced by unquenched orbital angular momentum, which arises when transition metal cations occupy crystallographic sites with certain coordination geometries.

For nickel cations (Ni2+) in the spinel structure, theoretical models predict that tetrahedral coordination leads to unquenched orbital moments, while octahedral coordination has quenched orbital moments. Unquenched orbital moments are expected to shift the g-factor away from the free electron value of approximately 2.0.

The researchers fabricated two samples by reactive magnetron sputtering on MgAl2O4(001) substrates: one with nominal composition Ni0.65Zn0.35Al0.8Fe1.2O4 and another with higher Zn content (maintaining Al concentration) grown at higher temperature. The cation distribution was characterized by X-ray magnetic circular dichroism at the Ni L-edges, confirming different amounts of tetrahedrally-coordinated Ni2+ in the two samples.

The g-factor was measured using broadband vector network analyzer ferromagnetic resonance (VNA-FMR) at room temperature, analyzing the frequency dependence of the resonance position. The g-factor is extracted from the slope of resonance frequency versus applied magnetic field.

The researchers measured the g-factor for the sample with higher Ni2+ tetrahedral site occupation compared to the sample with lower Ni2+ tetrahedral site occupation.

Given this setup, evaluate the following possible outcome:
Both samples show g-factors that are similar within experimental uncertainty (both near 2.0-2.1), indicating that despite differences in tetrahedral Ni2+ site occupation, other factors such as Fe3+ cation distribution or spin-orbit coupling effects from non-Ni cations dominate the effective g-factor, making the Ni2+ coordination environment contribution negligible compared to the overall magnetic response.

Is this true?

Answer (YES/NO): NO